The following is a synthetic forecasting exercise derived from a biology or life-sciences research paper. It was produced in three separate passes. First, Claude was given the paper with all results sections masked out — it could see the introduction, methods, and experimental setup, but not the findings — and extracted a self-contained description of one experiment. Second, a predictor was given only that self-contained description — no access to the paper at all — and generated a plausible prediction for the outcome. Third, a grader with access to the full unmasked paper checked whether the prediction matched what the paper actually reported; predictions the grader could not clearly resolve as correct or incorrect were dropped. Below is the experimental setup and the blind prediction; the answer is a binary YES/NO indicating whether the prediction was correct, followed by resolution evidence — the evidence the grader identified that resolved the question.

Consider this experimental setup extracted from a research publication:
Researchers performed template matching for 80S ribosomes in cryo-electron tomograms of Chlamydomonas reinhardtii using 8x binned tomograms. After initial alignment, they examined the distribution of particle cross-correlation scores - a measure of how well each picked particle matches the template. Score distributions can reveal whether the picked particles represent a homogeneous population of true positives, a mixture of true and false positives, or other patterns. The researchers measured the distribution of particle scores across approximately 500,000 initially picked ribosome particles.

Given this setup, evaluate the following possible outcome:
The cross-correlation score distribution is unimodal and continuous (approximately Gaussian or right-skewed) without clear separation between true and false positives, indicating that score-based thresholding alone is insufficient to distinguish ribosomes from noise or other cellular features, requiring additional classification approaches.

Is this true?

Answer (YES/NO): NO